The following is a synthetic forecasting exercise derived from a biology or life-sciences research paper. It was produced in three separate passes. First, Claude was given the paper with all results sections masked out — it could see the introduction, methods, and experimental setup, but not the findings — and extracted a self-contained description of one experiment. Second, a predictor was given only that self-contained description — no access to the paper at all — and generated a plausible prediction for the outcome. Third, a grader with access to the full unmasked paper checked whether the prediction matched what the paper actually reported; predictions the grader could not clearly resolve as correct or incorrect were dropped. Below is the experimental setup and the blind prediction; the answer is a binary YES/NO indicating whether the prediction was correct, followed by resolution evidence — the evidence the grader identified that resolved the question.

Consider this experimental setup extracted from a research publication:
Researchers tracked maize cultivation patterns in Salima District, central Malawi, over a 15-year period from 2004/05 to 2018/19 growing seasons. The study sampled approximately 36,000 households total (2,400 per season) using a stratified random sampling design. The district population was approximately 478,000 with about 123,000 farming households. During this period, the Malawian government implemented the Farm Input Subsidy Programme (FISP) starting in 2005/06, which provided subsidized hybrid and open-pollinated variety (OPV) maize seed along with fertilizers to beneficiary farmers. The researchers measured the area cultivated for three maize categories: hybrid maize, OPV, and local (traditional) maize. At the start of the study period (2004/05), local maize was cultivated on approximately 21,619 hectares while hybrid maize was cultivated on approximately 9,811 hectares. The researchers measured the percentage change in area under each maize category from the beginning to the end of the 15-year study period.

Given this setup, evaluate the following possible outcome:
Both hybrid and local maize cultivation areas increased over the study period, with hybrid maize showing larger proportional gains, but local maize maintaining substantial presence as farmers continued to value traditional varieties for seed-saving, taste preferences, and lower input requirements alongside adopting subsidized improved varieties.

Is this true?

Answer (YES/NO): NO